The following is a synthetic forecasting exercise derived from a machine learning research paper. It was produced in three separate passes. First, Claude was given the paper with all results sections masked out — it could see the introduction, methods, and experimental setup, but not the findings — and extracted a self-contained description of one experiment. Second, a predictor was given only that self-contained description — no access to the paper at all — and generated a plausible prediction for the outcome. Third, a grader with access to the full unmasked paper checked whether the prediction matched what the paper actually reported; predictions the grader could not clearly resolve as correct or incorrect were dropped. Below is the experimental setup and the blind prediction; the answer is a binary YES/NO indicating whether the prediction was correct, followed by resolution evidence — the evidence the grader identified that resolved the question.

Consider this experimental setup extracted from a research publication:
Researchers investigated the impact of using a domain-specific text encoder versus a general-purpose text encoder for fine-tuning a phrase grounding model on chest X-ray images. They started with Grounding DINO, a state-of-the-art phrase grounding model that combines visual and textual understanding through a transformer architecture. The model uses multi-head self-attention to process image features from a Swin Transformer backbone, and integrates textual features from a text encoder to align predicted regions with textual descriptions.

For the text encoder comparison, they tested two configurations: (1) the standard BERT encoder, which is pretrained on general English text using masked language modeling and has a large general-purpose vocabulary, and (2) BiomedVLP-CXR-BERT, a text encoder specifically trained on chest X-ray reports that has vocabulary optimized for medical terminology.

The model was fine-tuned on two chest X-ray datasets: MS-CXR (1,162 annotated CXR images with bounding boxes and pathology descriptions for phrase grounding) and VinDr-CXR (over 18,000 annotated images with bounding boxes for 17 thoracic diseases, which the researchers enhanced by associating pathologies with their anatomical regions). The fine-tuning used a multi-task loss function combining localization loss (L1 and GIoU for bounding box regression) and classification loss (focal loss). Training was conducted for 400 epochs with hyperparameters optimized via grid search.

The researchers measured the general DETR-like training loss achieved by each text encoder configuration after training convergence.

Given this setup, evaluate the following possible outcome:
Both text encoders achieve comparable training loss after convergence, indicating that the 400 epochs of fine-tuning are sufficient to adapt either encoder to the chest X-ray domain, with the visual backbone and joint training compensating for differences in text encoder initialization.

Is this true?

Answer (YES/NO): NO